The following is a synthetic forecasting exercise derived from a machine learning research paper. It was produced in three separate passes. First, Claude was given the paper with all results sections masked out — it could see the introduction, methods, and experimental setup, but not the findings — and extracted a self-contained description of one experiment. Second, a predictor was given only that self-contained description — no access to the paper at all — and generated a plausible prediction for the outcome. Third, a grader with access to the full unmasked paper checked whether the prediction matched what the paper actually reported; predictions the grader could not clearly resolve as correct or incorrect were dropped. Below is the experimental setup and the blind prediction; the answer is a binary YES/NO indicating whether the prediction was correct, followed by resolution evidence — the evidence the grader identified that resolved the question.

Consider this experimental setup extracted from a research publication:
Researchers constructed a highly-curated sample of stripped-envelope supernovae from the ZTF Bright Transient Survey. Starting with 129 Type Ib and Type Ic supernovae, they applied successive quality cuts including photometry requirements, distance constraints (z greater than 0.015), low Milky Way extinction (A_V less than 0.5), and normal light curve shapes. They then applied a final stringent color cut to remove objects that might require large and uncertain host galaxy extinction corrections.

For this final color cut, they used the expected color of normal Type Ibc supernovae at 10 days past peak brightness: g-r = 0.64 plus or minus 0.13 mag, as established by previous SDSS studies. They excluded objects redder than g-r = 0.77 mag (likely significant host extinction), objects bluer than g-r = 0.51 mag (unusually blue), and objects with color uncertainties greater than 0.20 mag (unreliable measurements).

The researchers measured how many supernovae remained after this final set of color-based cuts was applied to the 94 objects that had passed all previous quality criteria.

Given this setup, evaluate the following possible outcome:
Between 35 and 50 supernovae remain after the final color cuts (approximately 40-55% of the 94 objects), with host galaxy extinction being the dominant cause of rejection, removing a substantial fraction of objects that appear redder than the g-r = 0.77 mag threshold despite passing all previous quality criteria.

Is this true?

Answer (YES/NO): NO